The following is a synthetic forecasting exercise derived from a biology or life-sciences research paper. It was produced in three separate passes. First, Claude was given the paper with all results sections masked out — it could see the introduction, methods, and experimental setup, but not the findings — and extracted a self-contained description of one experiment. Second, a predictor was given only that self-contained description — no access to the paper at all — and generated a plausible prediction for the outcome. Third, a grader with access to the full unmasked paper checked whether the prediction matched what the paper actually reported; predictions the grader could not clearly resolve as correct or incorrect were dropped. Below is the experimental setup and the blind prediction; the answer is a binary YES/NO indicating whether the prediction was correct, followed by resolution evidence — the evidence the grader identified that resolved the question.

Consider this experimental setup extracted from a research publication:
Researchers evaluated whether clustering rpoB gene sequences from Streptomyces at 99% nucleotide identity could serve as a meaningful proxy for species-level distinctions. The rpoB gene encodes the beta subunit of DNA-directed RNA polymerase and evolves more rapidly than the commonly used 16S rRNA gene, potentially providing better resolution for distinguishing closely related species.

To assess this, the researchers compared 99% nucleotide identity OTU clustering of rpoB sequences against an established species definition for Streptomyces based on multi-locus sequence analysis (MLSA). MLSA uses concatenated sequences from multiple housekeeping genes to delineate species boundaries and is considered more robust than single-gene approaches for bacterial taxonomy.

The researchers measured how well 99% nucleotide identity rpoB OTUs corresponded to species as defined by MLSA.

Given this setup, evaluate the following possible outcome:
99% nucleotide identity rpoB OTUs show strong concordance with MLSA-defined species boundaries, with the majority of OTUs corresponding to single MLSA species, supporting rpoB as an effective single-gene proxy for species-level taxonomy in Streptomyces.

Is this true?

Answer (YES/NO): YES